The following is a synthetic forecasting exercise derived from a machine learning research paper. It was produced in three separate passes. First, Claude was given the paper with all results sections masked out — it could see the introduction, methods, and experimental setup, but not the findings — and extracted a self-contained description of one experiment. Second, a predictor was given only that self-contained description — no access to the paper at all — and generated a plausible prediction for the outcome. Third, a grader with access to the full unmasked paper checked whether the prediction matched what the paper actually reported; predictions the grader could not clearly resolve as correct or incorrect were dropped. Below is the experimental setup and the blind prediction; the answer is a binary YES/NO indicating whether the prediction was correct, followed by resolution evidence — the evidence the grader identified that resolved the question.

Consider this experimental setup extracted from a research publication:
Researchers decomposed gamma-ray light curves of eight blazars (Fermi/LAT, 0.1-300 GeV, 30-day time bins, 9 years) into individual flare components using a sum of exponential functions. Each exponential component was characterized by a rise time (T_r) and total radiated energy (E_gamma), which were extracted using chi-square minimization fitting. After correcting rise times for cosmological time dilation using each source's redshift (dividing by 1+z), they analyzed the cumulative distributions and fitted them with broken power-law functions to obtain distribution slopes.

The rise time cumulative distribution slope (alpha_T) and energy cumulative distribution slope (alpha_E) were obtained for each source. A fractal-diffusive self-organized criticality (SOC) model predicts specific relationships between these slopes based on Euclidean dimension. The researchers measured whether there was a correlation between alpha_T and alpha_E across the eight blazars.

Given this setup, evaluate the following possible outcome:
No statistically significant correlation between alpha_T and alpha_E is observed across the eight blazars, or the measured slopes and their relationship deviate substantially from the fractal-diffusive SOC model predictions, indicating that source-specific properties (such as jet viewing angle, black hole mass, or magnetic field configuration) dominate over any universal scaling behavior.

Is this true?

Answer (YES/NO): NO